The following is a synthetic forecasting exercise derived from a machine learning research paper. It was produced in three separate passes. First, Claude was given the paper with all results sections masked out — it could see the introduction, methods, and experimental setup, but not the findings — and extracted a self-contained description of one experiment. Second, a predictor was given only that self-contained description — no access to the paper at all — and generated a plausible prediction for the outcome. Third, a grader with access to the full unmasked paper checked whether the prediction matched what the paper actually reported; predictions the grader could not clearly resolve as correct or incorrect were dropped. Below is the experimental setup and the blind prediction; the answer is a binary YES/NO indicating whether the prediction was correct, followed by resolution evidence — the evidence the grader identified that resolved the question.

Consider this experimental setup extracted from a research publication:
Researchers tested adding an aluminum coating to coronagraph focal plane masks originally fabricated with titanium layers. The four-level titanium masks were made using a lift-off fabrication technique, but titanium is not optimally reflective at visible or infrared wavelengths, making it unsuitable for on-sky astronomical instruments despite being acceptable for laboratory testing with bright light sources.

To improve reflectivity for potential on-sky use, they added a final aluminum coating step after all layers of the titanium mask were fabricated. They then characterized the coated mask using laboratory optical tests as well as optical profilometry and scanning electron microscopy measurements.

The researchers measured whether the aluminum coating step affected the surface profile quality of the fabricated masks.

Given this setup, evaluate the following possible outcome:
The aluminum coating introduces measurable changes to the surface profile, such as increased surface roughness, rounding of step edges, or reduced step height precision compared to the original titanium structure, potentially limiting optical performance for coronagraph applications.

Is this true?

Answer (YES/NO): YES